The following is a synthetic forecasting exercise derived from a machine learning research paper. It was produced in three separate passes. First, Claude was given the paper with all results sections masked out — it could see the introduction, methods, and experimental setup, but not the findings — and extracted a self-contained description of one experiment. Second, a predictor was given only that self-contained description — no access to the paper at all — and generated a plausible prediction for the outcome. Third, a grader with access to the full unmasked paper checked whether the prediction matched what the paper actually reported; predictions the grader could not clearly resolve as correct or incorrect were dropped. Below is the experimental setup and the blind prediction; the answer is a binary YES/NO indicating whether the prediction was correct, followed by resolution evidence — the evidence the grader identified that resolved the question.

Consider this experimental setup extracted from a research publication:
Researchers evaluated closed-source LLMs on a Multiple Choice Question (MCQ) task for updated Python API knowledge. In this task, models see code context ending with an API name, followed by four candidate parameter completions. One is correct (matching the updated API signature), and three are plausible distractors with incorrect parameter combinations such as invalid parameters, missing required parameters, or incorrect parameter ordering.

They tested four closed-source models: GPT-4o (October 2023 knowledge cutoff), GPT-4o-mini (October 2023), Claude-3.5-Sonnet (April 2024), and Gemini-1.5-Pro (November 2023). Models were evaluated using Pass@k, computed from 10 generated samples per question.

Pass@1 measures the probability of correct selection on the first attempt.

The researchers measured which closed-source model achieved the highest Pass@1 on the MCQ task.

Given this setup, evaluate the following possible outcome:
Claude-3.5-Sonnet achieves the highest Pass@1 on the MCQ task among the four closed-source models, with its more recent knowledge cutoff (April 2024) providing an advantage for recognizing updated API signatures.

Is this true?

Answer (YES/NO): NO